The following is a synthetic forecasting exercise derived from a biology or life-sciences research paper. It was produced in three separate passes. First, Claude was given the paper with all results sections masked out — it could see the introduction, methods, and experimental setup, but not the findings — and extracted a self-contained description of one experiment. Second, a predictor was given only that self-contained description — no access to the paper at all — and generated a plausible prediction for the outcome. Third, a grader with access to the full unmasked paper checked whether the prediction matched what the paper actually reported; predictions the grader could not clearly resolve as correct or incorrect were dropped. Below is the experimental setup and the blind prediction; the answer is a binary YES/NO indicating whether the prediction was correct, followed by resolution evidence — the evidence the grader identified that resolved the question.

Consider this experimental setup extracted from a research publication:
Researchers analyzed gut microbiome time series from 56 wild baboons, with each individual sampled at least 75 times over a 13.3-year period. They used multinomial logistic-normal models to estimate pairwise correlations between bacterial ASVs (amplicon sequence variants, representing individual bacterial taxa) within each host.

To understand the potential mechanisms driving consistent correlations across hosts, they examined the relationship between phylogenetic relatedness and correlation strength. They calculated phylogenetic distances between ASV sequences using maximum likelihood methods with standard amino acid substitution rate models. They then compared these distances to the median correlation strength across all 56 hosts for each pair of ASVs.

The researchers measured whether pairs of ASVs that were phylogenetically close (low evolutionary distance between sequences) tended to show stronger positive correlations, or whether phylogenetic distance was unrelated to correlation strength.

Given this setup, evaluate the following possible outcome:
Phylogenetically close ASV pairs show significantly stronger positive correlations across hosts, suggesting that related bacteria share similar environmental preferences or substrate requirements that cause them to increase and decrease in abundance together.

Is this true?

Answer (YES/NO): YES